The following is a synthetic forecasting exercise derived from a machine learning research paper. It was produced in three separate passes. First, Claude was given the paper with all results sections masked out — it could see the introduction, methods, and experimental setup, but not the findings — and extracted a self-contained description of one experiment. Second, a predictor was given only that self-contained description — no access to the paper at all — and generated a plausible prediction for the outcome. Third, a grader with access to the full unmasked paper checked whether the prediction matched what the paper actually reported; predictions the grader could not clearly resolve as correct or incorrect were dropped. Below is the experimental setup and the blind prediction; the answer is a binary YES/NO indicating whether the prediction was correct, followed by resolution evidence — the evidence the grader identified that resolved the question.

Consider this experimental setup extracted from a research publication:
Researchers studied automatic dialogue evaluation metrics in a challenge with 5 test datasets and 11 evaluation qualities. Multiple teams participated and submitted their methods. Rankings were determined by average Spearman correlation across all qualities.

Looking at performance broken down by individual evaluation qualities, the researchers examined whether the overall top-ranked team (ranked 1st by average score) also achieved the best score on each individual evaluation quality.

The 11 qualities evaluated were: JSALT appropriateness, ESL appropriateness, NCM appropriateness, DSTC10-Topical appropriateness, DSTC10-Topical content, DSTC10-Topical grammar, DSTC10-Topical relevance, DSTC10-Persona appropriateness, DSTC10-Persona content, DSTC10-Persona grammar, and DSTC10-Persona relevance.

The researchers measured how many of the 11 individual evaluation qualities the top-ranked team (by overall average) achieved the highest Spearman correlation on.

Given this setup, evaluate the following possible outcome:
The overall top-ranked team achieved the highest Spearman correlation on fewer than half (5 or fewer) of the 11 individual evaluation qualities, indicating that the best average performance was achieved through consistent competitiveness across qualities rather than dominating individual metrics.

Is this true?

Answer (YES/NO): NO